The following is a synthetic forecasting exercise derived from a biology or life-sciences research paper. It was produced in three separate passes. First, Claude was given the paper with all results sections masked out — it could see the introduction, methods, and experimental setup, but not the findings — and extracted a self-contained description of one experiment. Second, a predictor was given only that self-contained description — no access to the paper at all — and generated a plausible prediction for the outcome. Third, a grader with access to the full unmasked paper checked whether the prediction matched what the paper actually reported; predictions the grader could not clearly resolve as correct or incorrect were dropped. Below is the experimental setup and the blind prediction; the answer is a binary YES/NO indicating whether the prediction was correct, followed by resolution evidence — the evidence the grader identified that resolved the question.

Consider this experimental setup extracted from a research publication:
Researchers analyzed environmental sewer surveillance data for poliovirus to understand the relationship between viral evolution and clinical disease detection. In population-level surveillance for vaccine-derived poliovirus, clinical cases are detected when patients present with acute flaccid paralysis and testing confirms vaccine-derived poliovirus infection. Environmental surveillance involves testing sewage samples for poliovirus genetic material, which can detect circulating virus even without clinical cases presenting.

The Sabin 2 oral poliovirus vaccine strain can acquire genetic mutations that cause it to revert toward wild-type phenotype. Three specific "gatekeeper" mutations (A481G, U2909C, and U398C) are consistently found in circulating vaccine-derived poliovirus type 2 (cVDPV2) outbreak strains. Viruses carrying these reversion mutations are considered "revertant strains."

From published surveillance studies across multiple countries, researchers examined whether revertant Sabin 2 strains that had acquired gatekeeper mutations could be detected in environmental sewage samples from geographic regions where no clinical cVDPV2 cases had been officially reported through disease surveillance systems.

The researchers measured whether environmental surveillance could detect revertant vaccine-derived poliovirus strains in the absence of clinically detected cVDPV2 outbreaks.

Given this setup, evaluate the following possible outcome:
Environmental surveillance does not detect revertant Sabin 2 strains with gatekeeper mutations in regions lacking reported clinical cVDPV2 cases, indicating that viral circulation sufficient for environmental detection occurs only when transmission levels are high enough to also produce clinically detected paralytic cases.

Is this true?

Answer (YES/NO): NO